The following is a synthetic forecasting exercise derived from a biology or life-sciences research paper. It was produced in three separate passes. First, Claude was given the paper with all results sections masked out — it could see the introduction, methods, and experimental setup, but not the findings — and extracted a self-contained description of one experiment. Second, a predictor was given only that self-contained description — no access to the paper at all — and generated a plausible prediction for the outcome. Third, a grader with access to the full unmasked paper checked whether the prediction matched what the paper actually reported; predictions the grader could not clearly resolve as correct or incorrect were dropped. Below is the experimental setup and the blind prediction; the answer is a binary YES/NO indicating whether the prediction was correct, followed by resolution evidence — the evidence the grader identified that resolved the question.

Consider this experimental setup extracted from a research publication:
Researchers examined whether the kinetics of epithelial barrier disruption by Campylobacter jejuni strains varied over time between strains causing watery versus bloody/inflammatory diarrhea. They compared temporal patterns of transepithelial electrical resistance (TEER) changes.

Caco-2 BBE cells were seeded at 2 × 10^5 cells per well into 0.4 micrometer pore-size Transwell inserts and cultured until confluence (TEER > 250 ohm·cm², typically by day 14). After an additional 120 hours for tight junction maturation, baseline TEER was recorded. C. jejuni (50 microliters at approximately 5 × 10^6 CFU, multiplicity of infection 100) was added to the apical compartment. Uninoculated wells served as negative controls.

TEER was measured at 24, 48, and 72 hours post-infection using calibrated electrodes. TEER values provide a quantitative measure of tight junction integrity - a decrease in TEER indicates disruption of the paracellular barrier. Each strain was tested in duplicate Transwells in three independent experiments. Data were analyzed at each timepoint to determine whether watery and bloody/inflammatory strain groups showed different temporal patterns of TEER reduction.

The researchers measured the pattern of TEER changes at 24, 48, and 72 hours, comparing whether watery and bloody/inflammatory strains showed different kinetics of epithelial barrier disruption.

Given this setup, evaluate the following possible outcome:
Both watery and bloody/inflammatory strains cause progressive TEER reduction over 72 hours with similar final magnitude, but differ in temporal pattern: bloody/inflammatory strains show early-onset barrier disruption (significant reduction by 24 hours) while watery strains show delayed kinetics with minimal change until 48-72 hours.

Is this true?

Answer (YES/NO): NO